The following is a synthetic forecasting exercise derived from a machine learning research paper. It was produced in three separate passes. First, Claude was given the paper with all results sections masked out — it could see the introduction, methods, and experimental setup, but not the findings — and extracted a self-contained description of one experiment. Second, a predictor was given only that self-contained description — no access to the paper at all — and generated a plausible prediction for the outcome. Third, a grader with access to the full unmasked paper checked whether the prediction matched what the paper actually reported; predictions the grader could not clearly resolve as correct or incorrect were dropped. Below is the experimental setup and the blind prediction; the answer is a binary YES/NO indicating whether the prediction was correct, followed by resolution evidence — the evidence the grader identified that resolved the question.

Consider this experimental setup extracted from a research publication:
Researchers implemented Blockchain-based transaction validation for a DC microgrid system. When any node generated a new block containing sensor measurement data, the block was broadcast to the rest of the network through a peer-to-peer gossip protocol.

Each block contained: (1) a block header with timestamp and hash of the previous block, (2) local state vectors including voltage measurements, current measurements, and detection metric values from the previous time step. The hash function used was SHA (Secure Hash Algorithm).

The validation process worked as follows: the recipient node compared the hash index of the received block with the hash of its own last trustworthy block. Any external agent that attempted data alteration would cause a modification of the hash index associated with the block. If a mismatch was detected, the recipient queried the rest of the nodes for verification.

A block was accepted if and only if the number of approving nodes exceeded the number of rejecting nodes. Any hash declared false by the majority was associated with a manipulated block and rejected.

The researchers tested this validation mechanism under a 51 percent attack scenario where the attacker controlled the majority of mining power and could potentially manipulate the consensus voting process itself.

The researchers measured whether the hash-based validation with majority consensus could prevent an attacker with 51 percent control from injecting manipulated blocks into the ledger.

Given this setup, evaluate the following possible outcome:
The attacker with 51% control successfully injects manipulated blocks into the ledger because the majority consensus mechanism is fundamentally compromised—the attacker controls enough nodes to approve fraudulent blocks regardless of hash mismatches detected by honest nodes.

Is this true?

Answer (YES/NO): YES